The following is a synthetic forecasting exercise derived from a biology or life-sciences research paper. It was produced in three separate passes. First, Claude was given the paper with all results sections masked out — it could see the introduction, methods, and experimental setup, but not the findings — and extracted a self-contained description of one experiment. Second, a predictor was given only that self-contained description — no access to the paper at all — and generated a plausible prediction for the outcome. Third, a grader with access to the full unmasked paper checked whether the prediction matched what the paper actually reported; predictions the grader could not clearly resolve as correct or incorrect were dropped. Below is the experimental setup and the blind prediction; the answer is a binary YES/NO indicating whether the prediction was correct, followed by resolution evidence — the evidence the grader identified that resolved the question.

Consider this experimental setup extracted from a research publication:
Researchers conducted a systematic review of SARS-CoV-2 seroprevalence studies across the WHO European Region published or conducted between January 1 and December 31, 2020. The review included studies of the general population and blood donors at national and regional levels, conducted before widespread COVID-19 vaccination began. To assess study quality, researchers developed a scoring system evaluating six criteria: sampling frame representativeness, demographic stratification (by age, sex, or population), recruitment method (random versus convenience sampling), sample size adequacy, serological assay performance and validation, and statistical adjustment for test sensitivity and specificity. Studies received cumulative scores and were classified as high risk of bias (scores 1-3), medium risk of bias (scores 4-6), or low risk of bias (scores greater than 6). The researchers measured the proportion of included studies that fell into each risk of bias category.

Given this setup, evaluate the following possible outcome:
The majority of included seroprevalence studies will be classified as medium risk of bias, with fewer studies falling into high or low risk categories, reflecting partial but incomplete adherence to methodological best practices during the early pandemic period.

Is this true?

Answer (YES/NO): NO